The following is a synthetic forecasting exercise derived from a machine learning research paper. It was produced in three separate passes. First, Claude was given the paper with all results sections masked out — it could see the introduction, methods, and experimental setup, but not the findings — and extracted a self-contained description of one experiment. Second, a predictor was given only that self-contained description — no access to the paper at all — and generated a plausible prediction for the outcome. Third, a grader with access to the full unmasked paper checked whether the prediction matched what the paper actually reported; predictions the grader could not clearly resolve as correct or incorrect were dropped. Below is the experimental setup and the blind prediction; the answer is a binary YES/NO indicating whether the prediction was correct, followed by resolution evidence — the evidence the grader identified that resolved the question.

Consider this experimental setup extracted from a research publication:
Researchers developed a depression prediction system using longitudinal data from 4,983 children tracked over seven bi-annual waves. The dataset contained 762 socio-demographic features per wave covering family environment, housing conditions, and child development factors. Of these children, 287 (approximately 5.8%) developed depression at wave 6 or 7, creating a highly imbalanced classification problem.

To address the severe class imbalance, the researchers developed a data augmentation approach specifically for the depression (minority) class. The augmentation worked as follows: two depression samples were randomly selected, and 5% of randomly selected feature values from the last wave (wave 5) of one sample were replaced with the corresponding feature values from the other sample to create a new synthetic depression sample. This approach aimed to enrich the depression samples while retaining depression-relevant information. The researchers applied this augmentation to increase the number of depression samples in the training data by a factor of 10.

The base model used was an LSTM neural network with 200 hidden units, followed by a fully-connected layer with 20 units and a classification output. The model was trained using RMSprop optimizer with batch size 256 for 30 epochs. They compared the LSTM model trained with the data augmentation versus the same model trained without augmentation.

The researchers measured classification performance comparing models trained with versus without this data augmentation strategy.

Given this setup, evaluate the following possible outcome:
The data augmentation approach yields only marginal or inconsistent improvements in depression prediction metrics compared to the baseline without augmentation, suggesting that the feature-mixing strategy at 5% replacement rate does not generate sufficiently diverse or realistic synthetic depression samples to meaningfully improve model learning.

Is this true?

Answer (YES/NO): NO